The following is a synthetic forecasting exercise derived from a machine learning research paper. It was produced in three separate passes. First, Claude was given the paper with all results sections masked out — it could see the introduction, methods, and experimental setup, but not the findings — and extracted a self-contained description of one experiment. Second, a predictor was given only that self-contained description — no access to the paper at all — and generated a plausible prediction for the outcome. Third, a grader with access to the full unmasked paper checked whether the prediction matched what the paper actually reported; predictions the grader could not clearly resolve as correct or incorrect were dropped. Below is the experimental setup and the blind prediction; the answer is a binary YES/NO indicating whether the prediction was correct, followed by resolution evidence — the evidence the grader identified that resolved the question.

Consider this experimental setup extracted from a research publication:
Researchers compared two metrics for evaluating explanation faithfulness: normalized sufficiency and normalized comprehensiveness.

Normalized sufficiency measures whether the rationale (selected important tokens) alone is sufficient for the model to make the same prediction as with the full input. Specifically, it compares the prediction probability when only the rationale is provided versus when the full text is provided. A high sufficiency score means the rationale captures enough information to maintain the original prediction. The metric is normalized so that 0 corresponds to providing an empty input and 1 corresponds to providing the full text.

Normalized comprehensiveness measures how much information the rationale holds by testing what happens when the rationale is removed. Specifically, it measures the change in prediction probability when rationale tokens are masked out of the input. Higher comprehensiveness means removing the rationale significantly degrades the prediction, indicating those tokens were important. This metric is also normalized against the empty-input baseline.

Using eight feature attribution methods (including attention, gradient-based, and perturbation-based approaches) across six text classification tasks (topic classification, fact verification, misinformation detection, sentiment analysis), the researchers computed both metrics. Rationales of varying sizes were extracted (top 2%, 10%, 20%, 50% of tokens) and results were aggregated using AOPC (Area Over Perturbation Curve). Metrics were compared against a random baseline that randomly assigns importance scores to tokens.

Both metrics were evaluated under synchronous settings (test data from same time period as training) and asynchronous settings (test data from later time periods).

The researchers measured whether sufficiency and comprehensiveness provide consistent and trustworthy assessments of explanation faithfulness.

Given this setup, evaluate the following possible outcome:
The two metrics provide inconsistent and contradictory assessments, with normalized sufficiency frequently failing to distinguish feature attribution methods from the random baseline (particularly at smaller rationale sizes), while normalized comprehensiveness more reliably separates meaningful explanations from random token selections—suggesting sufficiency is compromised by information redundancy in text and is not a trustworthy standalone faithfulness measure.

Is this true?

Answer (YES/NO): NO